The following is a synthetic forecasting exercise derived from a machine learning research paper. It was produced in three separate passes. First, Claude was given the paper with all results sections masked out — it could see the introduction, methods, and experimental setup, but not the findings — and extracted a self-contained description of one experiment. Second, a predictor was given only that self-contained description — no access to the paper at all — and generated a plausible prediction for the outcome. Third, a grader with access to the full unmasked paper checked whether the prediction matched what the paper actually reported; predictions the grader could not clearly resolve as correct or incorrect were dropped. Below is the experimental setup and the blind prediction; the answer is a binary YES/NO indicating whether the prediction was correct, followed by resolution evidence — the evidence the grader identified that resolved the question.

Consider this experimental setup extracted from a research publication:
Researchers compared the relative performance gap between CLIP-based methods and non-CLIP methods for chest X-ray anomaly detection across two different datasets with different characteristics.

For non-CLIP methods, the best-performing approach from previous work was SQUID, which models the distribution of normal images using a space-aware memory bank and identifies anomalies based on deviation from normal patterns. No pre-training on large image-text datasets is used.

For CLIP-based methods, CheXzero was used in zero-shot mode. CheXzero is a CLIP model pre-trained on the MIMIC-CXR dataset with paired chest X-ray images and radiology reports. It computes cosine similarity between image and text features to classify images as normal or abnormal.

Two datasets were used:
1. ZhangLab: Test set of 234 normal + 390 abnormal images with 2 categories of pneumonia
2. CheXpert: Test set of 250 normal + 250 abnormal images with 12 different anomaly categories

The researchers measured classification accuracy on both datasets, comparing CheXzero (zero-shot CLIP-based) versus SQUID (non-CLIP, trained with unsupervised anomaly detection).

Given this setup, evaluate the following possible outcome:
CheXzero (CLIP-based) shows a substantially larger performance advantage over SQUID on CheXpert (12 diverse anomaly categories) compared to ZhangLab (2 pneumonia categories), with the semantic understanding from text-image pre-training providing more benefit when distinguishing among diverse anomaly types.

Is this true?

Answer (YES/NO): YES